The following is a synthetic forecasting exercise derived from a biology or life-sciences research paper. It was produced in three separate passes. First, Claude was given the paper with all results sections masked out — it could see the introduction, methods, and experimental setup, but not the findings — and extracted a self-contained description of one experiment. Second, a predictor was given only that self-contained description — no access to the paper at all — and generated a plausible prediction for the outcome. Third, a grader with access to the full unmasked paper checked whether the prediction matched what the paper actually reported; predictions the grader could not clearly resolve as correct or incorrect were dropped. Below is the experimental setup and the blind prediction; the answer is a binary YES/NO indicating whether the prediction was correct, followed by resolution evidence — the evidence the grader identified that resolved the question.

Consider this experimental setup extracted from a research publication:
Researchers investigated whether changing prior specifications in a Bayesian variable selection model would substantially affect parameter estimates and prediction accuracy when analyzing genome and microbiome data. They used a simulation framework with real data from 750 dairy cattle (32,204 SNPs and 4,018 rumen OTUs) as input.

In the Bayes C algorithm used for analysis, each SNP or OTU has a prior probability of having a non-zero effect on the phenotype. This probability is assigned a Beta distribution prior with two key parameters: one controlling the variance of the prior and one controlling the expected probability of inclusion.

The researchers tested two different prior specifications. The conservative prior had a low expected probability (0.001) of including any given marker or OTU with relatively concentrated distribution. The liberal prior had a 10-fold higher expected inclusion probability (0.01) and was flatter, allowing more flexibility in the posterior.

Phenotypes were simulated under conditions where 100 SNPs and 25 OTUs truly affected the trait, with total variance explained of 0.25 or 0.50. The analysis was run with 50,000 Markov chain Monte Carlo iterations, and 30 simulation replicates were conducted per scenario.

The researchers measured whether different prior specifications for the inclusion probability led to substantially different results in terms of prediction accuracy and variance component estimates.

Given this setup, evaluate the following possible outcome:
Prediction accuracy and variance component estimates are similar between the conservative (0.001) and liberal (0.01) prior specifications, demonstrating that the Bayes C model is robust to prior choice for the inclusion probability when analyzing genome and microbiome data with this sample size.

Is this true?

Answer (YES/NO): YES